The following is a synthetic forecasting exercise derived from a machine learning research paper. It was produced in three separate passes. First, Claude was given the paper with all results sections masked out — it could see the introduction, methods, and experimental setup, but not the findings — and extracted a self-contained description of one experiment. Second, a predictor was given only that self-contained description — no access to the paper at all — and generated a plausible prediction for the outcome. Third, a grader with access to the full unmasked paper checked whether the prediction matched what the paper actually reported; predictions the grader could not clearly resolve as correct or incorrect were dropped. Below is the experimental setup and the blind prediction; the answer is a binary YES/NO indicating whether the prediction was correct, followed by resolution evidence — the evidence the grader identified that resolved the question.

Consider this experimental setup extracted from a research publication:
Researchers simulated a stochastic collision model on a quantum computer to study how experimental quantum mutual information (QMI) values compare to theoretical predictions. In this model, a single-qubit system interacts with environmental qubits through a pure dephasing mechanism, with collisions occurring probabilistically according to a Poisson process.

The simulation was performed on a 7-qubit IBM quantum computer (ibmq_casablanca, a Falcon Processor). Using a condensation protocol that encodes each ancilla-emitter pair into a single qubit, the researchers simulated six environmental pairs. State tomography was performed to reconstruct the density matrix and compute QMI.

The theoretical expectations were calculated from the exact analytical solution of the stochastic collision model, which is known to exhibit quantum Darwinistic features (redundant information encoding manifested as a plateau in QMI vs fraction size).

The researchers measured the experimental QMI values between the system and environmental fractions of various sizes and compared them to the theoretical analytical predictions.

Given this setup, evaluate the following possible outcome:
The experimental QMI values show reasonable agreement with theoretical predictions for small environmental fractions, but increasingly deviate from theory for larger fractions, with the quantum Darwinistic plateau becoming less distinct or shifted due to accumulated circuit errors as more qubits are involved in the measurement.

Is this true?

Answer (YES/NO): NO